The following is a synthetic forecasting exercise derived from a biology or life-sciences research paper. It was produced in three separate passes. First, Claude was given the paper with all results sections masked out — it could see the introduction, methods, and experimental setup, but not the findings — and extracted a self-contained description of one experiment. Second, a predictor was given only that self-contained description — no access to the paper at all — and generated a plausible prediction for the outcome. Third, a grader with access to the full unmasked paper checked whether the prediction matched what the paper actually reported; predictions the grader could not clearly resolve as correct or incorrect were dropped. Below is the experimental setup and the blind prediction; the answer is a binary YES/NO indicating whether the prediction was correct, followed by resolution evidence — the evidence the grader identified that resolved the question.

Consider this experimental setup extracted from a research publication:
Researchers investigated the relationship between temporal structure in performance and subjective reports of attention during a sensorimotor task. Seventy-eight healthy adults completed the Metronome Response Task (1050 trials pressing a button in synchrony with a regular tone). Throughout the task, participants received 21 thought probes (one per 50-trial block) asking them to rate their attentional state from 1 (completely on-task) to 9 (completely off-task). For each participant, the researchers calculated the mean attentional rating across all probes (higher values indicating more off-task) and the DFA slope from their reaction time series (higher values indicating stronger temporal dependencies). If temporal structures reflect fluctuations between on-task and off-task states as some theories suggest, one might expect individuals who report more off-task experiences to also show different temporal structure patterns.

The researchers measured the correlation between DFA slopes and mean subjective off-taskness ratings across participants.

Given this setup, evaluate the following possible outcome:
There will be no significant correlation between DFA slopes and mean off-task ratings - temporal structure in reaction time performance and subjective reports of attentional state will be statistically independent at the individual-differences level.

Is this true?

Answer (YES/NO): YES